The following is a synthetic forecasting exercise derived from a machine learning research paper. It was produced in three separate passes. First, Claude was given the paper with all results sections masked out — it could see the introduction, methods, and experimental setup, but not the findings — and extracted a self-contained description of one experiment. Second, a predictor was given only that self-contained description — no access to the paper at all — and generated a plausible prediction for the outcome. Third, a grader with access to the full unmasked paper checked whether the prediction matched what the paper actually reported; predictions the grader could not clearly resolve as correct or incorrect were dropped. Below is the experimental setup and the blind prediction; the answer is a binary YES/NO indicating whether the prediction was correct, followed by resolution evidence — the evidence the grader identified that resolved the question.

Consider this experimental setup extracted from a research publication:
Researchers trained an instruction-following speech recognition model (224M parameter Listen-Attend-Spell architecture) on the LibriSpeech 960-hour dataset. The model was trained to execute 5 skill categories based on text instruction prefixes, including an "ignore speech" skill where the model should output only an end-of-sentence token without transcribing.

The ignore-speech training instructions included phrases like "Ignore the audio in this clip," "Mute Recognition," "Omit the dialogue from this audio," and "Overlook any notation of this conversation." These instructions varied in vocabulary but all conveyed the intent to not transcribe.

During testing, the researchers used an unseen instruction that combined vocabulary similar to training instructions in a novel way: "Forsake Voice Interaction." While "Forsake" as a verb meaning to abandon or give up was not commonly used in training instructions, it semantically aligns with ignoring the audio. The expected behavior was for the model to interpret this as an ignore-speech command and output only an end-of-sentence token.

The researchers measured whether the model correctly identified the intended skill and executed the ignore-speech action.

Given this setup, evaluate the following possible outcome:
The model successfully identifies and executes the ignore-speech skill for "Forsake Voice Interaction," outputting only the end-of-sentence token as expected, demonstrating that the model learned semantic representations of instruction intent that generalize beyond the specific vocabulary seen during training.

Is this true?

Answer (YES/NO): YES